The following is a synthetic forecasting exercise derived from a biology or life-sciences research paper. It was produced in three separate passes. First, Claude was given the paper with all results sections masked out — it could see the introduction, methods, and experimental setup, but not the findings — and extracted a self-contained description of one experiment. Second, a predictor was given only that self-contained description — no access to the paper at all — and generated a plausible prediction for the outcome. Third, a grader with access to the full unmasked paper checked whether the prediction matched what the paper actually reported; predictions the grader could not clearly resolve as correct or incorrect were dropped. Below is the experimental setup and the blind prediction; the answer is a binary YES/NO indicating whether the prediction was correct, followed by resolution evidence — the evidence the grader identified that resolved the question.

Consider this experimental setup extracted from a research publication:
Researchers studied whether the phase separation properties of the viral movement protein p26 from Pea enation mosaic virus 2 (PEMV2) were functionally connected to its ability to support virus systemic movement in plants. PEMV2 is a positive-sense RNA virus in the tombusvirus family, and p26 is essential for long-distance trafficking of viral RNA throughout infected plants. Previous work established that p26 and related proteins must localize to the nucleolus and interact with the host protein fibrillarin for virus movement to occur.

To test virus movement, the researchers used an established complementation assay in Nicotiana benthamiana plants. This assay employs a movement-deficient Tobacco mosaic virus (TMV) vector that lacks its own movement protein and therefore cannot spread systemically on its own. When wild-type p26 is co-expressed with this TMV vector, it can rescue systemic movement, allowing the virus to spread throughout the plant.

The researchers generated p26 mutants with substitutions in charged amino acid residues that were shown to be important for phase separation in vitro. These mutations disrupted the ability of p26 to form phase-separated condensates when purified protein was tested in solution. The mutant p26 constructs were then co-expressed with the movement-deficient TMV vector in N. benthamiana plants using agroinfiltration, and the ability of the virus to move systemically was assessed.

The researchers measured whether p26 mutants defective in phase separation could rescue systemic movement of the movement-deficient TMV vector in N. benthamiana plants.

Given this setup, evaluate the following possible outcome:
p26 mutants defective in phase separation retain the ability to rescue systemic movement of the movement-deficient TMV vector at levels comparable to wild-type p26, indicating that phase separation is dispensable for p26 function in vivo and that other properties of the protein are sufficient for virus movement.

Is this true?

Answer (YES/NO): NO